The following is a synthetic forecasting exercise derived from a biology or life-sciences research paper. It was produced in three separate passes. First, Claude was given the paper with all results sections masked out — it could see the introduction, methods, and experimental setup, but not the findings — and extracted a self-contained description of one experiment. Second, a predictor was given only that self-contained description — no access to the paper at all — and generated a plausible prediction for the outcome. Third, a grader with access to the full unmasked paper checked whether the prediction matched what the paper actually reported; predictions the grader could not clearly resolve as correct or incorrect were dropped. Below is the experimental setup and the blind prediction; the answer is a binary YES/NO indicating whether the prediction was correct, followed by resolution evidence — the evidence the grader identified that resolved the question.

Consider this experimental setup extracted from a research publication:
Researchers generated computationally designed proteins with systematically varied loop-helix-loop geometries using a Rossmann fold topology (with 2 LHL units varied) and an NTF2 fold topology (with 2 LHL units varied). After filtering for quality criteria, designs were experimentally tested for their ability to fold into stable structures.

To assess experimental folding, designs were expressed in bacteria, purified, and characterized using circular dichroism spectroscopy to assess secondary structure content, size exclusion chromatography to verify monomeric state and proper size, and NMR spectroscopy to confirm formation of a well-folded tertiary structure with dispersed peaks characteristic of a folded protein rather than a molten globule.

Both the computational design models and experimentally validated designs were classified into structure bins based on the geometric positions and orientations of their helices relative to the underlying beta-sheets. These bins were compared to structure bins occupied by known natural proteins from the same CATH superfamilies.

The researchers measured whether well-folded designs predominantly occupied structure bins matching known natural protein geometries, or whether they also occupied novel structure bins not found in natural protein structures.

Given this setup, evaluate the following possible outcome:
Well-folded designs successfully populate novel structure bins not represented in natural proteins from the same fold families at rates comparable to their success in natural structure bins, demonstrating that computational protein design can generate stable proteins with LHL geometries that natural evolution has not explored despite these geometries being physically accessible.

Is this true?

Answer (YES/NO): YES